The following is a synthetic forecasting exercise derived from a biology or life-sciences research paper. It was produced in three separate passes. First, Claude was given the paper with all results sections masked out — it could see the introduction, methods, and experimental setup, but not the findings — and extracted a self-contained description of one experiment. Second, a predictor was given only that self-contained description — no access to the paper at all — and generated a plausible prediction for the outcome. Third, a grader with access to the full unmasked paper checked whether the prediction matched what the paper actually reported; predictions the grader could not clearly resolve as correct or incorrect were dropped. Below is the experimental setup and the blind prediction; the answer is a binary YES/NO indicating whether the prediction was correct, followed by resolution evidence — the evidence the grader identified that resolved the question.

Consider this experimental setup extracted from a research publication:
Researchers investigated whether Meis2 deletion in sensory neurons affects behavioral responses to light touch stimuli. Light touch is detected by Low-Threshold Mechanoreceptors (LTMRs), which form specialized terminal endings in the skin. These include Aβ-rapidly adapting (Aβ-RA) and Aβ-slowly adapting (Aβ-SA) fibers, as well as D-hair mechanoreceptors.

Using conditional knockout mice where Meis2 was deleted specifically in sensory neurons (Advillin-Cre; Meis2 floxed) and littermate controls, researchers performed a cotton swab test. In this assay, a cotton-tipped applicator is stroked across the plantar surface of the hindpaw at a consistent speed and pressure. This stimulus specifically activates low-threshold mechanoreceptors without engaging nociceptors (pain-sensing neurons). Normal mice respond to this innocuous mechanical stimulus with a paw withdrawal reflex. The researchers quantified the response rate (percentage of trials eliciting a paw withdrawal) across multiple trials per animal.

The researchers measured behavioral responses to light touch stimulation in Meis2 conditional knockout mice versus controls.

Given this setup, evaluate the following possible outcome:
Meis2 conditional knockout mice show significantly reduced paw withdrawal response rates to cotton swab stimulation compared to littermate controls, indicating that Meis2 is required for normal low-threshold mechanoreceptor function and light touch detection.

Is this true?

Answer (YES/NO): YES